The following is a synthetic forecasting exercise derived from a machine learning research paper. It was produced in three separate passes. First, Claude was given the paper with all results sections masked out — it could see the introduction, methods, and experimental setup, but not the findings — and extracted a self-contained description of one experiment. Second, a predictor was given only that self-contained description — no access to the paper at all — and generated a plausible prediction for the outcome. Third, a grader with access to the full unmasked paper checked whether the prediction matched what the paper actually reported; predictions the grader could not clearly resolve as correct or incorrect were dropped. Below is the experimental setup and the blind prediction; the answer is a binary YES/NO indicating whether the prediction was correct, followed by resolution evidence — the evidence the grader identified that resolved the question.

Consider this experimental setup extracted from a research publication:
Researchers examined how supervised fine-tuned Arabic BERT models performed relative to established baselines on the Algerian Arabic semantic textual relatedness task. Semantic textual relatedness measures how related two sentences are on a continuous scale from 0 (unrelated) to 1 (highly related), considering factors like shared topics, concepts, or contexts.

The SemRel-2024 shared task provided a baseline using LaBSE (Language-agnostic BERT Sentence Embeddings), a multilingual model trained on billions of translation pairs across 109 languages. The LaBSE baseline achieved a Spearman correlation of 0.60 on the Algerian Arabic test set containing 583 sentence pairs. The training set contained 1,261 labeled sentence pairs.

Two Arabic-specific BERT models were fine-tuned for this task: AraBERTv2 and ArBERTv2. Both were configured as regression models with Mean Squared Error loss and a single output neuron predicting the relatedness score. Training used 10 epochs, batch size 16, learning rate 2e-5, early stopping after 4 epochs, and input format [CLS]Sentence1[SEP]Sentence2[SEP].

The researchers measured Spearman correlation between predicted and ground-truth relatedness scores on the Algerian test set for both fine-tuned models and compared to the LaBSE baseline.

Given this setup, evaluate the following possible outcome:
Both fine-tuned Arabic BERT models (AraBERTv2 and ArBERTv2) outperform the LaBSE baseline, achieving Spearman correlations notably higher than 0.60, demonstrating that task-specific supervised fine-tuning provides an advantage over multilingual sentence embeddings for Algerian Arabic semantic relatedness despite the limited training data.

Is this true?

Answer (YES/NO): NO